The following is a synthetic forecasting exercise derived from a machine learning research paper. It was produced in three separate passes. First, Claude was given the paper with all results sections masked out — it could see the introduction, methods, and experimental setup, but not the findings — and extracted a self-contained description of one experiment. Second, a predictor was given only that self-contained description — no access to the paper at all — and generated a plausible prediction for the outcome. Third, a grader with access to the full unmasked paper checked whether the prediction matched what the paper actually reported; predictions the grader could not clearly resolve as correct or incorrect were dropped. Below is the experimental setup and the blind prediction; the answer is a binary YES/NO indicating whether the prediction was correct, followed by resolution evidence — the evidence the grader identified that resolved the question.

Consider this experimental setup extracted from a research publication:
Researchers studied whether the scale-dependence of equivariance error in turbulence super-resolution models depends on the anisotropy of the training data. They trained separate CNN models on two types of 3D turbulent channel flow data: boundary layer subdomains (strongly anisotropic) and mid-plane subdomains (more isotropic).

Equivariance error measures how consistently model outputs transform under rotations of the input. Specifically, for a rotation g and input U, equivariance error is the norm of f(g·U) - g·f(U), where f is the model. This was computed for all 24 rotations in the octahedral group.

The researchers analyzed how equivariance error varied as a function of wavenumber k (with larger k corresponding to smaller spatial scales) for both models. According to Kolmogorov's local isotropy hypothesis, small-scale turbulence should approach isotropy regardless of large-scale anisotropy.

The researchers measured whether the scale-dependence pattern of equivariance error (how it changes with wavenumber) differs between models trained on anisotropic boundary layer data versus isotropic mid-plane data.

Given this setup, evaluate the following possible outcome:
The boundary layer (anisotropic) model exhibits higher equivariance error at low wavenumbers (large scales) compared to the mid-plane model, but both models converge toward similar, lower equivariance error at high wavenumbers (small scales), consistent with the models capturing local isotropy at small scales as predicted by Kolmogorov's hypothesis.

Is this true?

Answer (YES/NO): YES